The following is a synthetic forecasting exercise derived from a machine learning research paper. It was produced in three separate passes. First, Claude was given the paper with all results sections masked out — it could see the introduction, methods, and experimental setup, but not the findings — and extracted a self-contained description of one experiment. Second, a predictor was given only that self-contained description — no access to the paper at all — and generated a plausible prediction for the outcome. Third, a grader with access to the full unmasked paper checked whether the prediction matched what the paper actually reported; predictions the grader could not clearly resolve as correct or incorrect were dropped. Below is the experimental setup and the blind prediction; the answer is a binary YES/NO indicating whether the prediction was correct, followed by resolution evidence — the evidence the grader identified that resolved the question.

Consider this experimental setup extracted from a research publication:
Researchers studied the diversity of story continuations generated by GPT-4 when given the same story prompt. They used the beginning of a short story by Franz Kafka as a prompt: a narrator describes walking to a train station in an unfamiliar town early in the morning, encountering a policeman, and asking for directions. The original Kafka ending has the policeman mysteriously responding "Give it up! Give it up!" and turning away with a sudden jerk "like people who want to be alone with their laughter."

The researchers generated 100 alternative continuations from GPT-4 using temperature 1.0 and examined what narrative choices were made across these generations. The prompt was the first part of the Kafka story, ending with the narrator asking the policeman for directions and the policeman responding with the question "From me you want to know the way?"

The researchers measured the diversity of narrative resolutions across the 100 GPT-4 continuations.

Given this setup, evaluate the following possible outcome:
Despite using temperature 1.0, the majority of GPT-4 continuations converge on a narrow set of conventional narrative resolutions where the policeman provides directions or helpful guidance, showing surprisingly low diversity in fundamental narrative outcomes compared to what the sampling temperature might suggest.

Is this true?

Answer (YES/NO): YES